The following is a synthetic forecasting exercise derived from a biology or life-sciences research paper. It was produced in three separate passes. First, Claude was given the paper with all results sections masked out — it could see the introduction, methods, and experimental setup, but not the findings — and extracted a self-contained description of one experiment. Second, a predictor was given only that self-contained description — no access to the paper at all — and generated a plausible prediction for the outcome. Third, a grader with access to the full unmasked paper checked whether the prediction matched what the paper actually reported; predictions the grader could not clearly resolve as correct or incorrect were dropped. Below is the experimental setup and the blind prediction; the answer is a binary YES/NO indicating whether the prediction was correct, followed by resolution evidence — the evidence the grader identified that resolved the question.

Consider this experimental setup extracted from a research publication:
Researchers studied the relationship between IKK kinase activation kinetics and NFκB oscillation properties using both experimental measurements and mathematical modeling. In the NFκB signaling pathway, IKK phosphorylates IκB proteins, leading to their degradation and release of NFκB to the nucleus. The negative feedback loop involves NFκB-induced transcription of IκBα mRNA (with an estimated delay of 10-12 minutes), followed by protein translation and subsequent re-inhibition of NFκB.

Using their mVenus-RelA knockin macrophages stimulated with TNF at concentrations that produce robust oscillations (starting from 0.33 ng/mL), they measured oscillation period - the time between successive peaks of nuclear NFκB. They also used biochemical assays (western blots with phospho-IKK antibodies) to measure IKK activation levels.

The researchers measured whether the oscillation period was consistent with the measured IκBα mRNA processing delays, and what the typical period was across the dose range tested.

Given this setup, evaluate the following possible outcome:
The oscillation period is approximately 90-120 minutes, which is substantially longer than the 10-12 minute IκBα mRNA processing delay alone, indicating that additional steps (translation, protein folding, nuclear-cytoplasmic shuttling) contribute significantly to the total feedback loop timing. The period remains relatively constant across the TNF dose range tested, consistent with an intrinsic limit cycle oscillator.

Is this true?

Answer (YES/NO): YES